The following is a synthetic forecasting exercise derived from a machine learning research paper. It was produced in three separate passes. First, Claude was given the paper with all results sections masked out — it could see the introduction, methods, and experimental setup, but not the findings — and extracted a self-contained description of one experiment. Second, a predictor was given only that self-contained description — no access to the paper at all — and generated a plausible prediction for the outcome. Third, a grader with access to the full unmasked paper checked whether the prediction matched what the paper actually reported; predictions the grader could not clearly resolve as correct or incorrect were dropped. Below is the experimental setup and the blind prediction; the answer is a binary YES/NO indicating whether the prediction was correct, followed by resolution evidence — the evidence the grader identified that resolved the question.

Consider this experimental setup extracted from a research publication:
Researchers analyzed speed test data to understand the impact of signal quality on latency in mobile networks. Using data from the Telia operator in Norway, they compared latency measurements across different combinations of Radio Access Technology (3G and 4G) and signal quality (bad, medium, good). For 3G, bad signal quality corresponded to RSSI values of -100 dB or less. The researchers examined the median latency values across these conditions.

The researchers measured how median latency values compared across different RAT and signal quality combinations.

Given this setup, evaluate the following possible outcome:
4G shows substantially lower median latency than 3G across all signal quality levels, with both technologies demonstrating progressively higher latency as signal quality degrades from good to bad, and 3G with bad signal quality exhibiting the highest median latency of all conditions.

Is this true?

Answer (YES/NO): NO